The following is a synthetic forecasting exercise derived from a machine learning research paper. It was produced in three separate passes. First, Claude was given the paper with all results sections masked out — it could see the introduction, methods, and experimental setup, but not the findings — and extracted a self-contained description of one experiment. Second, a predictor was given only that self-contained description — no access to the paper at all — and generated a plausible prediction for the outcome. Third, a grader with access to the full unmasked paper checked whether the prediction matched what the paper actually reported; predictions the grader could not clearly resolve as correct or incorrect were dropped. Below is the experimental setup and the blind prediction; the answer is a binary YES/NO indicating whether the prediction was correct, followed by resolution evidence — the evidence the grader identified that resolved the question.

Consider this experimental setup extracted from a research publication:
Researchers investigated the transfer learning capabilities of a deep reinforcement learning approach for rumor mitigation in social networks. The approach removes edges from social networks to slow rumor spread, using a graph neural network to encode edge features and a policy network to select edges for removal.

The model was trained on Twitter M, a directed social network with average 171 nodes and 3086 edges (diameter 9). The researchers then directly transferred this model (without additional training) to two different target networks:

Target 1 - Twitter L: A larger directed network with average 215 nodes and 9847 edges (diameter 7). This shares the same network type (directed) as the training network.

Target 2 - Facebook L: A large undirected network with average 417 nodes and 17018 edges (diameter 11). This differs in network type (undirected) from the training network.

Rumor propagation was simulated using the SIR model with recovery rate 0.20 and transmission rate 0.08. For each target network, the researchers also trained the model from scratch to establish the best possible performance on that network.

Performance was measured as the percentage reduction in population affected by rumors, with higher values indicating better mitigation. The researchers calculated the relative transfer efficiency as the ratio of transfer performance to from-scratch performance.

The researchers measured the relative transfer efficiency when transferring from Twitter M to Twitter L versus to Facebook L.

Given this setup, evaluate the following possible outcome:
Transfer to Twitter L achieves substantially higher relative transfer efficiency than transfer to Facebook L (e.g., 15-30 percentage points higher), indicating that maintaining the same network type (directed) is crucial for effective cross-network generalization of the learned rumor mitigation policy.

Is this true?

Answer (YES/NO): NO